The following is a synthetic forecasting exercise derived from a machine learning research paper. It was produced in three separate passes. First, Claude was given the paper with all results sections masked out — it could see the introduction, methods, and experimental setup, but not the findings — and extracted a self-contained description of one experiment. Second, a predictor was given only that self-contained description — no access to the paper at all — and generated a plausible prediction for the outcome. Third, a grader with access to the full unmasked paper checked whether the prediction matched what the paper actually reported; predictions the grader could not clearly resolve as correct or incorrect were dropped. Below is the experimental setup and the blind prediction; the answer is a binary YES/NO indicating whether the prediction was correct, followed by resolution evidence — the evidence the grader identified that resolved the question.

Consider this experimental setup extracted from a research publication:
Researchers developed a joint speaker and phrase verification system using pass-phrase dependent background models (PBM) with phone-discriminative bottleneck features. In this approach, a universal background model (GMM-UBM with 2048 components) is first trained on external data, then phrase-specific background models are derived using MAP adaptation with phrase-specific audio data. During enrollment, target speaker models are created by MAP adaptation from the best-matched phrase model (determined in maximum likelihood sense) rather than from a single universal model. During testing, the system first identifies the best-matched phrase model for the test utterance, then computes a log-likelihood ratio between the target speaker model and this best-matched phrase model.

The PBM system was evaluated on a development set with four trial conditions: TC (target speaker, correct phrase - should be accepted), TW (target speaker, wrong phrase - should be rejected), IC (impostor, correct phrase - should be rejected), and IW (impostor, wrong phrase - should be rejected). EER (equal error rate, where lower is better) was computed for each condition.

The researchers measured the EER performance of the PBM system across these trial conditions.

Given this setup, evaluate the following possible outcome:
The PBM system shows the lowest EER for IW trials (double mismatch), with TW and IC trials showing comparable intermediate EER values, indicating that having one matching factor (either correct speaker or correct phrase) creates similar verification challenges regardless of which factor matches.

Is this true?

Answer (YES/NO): NO